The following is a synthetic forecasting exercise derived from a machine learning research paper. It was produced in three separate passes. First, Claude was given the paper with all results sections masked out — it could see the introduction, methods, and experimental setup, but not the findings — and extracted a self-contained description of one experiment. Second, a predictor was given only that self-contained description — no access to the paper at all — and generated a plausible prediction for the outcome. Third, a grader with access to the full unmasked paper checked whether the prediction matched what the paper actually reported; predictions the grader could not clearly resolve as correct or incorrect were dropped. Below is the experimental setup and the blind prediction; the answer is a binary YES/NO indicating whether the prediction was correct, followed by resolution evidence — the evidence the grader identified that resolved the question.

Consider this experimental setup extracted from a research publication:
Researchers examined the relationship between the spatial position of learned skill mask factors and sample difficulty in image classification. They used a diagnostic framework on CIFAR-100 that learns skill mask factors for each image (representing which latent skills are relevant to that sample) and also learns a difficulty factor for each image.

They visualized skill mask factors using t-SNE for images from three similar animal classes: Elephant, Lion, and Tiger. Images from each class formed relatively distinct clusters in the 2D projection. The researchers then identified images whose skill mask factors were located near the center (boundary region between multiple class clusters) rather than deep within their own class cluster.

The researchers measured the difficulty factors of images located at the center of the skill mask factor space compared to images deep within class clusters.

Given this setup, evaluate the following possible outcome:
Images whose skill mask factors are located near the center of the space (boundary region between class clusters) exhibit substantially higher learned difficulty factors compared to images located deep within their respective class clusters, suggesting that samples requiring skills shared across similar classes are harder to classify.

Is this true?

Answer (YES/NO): YES